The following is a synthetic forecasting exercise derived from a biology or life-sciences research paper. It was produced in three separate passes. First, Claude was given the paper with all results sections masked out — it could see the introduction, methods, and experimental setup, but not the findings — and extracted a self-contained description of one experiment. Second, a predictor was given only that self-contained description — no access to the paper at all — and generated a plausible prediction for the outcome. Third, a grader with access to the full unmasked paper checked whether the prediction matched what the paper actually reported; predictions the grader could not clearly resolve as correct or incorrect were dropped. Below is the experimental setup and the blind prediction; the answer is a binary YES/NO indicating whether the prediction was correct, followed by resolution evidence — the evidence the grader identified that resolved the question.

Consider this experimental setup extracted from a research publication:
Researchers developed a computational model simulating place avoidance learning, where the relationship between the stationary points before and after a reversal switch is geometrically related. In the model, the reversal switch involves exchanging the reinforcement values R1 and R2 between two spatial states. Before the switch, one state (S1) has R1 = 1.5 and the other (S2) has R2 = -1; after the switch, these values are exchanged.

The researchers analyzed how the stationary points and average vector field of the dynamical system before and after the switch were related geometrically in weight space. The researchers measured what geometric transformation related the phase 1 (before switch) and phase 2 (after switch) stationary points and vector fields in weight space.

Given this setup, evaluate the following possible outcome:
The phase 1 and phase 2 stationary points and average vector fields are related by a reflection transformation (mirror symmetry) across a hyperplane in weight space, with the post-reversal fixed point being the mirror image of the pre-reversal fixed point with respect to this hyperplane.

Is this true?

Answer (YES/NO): YES